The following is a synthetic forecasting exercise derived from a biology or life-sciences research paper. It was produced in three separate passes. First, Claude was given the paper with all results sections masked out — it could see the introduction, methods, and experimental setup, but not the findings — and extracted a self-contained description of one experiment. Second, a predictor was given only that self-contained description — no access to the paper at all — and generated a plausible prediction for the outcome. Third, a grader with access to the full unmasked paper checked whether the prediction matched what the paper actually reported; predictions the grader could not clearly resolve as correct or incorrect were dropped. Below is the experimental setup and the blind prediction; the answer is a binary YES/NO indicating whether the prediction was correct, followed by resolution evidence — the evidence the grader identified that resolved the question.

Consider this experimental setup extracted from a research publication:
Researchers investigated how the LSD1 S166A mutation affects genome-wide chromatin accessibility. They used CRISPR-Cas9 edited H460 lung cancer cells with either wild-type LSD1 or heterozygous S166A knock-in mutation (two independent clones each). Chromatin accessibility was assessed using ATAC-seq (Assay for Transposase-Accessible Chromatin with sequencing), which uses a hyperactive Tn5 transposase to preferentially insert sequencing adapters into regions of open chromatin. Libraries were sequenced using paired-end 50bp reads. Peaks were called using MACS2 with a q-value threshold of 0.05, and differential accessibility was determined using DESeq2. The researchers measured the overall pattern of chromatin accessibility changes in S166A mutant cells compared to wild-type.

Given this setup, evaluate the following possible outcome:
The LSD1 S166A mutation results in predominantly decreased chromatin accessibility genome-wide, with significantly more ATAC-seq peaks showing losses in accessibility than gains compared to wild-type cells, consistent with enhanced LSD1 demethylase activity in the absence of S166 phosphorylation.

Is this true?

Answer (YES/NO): NO